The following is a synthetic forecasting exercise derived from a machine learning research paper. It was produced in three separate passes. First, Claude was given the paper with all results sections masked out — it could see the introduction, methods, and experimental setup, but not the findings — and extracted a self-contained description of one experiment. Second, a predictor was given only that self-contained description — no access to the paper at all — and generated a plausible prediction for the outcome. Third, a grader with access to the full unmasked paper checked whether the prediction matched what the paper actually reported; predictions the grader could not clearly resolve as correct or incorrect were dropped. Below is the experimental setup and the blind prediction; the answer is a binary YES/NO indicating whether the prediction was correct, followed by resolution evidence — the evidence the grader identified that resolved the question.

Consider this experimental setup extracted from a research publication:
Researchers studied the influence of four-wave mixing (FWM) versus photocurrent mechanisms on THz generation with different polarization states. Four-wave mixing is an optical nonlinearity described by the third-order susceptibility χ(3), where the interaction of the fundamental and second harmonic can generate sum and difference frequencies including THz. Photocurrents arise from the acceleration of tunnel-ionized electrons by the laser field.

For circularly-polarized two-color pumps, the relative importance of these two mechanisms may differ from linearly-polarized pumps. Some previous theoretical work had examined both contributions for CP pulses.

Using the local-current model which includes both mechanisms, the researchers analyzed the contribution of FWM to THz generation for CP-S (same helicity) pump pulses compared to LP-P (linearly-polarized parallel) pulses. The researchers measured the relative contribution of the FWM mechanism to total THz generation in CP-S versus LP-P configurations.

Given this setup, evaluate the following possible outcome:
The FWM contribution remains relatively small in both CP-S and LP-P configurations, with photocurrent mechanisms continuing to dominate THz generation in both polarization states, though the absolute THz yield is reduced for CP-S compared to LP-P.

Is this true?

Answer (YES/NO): NO